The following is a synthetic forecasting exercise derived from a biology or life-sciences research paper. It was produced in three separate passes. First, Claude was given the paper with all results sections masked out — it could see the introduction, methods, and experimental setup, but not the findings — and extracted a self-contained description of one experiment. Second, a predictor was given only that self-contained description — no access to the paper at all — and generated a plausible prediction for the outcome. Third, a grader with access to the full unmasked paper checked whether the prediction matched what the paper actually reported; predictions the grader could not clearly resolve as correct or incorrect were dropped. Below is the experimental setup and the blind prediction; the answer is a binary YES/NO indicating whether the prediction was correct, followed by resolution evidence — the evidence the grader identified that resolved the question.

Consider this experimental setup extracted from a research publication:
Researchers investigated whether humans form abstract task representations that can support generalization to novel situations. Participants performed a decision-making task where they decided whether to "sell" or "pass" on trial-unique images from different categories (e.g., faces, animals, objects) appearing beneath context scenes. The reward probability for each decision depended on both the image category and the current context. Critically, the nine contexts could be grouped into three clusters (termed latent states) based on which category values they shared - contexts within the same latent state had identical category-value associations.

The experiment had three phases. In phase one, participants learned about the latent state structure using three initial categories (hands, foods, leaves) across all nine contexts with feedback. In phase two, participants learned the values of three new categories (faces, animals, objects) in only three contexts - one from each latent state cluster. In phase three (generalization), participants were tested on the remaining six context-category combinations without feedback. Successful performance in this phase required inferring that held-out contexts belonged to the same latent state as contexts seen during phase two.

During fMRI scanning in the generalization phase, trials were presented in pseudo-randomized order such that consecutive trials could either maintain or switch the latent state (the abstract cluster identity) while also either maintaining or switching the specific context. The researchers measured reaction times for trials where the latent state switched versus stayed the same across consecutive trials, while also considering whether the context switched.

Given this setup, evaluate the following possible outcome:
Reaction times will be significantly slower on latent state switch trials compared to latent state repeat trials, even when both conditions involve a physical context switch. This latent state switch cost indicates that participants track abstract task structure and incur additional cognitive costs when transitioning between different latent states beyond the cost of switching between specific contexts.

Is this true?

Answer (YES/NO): YES